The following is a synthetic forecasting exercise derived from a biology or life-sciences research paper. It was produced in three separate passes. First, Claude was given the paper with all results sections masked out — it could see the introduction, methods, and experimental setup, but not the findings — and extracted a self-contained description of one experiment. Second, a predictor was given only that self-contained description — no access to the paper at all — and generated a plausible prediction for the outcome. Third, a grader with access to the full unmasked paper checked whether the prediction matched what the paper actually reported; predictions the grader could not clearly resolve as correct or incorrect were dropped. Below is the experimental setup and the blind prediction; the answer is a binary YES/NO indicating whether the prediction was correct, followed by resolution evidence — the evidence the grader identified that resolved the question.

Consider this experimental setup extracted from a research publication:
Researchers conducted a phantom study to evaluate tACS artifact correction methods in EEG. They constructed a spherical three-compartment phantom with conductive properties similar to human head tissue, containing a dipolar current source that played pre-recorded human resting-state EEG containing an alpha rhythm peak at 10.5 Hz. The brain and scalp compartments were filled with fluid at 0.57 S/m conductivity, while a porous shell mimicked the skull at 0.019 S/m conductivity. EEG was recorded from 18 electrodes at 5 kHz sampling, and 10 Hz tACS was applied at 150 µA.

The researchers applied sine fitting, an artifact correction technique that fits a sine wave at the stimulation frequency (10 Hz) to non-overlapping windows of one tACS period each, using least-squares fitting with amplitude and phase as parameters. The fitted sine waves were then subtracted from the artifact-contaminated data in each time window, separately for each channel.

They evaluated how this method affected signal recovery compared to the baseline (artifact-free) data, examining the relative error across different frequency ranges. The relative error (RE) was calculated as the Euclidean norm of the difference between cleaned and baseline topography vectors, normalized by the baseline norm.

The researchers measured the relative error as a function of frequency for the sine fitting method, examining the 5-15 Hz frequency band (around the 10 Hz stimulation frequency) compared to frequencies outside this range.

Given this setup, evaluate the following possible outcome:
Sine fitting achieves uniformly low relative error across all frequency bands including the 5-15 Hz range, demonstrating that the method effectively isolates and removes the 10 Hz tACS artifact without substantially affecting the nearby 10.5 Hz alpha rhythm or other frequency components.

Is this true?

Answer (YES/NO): NO